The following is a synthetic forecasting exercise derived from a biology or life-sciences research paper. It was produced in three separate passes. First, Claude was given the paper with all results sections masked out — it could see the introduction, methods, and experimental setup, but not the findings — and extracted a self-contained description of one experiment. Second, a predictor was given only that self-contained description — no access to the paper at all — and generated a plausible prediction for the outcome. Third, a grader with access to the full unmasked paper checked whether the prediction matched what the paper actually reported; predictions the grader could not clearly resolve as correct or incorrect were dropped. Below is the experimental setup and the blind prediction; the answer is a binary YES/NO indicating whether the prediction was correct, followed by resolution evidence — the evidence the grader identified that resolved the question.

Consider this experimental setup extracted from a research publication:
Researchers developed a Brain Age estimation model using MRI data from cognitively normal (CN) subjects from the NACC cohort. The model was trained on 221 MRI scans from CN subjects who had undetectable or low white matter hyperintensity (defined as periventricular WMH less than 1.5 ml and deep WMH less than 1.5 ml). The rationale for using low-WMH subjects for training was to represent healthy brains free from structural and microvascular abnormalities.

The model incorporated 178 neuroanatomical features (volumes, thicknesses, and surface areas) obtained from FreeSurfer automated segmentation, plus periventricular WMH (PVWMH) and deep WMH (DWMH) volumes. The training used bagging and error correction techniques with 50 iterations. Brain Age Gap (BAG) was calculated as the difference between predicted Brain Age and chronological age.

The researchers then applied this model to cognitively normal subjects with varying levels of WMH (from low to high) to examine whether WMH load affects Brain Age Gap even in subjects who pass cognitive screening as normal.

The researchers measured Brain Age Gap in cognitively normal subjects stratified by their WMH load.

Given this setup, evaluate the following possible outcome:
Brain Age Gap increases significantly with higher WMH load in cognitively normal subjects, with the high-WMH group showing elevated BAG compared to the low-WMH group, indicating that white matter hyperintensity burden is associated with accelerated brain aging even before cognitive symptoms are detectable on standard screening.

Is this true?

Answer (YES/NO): YES